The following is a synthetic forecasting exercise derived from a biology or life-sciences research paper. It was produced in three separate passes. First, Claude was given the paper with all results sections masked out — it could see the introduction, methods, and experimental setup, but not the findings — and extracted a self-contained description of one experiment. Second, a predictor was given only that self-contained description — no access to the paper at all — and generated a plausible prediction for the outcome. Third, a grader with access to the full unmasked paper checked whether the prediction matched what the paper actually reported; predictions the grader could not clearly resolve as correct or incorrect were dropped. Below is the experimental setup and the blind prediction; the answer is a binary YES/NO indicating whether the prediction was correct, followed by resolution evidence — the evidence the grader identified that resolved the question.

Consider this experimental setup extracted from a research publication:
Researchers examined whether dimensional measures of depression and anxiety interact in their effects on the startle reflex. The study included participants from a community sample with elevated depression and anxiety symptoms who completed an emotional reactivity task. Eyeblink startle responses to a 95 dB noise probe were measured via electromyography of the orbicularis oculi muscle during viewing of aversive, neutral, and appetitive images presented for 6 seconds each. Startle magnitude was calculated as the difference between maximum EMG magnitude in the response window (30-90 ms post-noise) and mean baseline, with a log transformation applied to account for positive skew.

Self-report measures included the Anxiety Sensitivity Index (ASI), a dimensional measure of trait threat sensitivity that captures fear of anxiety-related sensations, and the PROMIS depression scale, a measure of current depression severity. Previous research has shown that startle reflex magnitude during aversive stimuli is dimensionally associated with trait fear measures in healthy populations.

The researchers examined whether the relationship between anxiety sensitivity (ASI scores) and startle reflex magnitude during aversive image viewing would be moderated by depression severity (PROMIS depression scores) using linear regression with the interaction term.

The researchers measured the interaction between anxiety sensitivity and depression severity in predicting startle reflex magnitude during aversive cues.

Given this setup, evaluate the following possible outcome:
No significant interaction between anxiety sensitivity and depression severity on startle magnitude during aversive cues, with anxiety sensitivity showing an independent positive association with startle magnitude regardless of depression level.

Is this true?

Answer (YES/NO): NO